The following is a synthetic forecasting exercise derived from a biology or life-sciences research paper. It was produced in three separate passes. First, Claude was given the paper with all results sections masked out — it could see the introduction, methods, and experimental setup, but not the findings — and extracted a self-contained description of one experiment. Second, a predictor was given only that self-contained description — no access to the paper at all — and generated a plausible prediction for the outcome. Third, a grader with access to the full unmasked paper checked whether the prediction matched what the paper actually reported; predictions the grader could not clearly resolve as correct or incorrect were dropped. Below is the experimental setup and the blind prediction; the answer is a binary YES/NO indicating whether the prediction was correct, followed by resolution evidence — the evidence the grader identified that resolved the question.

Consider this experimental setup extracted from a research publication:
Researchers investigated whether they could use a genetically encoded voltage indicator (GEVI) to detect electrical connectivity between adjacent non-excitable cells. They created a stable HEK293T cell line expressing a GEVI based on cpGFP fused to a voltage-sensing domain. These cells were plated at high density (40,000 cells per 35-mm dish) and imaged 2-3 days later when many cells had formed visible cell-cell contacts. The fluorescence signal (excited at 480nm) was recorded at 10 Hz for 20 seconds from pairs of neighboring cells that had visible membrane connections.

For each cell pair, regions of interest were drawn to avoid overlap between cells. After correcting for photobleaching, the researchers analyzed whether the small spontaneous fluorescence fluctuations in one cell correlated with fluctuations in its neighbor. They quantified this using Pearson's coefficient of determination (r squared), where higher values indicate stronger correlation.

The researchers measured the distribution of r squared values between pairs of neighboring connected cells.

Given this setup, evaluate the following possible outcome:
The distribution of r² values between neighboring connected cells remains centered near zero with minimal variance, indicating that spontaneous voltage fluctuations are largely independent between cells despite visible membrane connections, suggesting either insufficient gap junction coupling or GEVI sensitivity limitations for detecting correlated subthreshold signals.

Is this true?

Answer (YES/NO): NO